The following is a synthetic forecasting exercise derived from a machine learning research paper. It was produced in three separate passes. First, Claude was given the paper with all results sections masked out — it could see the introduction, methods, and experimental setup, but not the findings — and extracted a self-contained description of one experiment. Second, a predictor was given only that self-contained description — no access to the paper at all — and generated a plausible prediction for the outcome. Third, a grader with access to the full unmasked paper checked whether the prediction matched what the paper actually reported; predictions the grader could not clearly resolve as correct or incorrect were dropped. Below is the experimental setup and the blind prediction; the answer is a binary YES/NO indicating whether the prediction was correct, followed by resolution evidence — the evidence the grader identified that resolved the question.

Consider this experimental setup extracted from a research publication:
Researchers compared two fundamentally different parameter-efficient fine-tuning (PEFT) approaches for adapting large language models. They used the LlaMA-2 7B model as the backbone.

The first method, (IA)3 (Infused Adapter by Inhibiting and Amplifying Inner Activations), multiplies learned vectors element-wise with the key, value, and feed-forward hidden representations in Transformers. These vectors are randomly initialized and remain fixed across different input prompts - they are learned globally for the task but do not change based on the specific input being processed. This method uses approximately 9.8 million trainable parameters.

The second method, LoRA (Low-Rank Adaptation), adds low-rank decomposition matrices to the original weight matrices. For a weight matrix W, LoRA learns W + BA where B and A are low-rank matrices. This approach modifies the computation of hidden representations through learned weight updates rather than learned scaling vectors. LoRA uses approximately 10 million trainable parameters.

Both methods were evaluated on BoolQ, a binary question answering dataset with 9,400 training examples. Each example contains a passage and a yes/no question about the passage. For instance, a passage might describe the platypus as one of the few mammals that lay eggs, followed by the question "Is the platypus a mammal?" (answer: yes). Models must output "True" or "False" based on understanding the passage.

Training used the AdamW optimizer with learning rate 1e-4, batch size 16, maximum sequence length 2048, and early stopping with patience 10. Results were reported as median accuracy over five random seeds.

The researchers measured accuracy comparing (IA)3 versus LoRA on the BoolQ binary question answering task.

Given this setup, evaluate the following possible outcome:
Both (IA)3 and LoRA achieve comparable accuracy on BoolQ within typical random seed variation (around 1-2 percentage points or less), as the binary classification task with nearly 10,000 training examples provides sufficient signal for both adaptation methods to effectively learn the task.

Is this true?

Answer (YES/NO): YES